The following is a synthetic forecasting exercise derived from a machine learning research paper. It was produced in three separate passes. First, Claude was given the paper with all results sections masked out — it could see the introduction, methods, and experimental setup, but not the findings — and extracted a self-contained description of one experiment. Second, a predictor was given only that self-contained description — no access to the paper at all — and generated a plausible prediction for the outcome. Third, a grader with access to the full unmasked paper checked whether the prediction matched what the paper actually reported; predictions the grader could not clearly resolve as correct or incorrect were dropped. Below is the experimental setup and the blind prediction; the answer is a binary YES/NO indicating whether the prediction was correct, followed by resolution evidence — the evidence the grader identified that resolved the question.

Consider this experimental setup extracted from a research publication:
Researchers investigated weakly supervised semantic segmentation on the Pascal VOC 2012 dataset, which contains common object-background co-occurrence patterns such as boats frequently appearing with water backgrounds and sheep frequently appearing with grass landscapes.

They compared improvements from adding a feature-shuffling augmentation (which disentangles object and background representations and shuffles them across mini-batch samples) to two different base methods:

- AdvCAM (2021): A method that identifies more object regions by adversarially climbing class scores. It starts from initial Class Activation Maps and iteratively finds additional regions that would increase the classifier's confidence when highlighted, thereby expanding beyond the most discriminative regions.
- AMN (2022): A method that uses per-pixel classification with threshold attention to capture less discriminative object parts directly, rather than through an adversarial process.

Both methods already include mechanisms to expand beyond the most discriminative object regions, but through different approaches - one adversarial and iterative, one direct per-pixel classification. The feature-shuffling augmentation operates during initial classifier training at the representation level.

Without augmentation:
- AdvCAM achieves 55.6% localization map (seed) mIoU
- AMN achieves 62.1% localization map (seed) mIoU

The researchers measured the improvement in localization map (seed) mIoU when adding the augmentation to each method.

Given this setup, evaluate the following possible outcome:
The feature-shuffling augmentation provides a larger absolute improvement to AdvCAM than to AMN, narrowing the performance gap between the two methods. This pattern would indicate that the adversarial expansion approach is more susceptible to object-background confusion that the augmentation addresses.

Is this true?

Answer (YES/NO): NO